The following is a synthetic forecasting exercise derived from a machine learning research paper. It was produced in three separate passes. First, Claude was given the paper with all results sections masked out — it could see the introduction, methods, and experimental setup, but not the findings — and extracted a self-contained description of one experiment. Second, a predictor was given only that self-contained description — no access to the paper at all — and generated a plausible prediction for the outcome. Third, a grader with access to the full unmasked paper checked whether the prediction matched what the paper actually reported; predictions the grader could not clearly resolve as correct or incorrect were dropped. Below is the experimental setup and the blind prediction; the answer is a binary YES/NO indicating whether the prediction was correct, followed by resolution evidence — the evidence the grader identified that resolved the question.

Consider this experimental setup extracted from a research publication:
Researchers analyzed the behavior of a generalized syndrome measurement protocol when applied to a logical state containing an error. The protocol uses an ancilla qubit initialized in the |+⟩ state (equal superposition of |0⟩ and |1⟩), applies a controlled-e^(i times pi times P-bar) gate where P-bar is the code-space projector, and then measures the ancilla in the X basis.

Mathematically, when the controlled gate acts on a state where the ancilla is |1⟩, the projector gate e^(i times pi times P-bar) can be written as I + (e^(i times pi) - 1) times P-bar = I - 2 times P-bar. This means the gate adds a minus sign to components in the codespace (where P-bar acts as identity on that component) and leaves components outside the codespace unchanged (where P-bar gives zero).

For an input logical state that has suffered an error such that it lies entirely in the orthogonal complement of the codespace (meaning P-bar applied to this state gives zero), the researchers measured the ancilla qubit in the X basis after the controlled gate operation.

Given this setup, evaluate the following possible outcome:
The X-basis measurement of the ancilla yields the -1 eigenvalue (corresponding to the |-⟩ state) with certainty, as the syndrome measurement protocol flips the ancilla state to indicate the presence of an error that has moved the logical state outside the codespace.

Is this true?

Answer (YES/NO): NO